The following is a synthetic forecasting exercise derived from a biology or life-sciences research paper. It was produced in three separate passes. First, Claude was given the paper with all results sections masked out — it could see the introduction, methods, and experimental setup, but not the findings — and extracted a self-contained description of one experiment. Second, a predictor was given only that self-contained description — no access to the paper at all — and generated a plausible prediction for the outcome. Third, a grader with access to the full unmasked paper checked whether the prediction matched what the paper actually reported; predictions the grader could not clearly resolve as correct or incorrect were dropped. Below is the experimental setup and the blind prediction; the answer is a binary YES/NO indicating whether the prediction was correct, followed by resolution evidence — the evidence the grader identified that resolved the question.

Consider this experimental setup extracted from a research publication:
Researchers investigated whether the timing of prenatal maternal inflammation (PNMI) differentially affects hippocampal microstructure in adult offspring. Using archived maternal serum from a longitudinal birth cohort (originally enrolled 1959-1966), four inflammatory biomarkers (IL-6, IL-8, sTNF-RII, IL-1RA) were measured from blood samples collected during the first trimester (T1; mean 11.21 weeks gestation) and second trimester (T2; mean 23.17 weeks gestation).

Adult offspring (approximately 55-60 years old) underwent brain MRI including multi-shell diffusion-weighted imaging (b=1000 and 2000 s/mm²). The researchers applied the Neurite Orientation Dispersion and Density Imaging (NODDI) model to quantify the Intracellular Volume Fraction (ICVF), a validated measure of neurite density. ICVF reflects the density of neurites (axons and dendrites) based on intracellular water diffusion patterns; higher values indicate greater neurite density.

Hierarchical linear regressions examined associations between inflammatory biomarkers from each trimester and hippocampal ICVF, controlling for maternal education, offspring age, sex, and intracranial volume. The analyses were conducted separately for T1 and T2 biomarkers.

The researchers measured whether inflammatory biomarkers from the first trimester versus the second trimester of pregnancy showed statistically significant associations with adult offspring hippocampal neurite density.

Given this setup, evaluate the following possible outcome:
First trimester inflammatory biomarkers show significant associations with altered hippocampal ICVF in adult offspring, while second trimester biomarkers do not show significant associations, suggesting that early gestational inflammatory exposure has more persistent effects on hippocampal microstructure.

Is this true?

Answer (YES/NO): YES